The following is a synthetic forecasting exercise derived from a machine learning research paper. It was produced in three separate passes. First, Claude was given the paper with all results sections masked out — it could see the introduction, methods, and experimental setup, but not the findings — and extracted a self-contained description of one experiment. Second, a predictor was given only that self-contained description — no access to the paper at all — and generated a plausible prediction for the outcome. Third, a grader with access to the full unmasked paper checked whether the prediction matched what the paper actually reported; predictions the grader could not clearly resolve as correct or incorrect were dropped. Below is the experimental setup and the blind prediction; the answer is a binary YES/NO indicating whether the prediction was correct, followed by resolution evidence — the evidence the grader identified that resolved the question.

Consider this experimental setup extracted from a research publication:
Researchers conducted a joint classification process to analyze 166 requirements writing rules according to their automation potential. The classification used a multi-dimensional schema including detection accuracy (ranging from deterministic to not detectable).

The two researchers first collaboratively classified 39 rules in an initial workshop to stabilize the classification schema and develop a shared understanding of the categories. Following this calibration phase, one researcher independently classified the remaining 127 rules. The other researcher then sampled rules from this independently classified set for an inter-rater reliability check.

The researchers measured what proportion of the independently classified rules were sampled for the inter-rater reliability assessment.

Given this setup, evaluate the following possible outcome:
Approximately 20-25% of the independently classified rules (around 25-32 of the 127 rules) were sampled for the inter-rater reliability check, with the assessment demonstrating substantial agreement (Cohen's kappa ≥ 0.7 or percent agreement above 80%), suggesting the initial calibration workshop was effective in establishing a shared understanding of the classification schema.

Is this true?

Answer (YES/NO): NO